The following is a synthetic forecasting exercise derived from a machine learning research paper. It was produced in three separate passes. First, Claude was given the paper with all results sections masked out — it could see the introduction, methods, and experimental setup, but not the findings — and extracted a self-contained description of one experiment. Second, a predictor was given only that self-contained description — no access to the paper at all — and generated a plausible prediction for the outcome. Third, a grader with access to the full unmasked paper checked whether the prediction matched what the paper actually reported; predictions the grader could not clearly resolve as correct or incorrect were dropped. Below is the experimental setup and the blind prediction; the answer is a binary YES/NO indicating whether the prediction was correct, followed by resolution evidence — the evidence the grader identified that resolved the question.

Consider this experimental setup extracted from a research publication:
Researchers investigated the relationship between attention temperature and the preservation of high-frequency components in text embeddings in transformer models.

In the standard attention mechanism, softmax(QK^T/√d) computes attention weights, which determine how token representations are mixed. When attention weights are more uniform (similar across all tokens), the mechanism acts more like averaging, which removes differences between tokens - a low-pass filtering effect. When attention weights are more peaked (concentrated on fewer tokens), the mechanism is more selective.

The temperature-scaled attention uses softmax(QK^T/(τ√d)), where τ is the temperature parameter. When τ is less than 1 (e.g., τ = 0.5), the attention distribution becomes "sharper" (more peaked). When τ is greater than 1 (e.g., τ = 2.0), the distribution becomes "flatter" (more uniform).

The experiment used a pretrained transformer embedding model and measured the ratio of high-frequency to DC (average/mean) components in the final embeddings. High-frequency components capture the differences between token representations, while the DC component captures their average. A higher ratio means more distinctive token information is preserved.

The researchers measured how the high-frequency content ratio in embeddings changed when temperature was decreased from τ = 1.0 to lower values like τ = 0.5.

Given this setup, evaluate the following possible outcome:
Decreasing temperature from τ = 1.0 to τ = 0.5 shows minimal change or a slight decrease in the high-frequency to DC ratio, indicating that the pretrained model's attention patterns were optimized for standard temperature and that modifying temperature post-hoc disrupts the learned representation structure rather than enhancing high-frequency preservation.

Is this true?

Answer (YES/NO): NO